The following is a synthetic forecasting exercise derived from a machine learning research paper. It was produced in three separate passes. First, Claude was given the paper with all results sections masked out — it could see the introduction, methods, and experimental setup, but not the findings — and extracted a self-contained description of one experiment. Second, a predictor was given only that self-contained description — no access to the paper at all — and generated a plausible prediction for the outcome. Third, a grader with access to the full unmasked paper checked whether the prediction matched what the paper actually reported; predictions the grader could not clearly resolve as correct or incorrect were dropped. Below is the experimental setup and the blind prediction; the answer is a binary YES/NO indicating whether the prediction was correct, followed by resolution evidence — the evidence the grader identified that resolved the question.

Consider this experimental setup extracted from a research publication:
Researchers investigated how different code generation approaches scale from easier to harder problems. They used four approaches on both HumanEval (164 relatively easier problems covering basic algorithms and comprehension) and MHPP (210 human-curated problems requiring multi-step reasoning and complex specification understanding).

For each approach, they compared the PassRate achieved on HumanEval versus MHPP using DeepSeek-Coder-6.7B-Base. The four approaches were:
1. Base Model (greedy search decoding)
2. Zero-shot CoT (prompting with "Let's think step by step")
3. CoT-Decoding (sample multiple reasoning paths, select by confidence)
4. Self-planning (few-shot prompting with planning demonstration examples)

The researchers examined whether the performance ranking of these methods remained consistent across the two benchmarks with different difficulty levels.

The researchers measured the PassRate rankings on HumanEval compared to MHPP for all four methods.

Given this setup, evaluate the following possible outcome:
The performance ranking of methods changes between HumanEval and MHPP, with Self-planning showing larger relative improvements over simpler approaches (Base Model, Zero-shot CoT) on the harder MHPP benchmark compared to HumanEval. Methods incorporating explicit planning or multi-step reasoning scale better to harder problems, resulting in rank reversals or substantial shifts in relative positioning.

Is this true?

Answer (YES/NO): NO